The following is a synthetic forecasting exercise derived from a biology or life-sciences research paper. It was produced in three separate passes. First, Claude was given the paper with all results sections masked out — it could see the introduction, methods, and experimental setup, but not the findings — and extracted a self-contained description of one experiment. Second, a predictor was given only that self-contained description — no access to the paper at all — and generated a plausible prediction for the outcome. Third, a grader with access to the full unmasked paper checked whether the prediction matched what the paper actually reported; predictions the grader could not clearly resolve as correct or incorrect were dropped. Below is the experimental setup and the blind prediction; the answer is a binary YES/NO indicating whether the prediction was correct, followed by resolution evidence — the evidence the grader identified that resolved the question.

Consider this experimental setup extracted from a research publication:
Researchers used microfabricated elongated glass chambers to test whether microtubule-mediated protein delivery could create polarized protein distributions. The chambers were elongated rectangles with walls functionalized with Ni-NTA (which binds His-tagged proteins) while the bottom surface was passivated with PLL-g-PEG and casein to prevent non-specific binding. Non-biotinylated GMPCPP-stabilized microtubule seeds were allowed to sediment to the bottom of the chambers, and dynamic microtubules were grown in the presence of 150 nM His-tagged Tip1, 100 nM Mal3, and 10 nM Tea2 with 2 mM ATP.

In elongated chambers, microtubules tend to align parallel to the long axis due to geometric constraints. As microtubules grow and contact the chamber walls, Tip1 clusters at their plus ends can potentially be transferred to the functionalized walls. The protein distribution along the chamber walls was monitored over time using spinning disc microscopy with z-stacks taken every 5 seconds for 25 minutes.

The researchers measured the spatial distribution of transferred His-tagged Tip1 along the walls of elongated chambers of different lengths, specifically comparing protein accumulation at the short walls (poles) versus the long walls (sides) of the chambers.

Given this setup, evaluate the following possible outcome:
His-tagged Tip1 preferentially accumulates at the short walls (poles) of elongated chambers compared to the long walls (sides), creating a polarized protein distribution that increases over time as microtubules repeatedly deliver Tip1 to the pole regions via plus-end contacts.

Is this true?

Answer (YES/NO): NO